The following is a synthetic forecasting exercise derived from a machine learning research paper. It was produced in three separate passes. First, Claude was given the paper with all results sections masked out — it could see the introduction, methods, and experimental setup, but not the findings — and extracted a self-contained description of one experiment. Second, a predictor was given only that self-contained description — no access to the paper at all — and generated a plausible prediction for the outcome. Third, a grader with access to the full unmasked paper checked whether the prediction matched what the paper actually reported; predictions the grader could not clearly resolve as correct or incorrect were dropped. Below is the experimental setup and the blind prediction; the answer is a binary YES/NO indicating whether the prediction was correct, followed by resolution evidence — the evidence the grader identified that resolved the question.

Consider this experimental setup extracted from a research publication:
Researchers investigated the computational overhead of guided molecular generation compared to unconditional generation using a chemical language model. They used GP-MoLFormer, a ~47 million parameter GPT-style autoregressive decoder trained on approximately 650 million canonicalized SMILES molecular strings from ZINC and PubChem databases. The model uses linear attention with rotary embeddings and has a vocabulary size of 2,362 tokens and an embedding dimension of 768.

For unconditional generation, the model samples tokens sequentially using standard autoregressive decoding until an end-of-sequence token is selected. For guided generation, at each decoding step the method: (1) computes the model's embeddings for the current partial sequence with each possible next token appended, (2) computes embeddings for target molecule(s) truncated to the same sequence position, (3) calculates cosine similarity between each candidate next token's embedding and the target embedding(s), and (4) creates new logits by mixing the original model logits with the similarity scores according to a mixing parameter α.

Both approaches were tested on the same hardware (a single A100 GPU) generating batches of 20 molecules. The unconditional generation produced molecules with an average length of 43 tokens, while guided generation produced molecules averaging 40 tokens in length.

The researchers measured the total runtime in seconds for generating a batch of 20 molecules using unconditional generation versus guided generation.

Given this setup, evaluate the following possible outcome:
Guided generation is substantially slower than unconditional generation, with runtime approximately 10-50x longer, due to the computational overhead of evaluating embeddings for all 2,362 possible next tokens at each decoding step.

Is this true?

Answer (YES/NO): NO